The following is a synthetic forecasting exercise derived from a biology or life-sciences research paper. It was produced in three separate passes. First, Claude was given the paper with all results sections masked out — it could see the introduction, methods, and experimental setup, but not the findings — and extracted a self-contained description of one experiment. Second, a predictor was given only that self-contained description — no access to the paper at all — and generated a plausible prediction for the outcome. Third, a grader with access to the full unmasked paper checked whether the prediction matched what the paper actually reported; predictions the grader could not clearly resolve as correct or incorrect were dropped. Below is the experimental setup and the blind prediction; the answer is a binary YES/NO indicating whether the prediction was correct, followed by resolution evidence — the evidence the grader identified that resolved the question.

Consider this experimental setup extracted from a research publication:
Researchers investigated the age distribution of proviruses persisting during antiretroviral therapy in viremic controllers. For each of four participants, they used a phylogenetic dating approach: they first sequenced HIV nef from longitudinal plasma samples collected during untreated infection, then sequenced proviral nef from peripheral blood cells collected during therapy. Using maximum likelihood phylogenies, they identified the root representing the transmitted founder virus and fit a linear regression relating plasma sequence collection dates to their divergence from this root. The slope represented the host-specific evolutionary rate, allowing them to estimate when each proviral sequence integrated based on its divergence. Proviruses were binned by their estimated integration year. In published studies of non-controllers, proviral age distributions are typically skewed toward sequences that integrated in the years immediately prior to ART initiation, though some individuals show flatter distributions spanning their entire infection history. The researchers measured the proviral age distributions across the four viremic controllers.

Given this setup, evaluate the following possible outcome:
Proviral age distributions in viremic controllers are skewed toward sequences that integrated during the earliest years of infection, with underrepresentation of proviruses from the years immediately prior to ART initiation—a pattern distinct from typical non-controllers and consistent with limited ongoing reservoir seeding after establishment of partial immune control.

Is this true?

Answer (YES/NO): NO